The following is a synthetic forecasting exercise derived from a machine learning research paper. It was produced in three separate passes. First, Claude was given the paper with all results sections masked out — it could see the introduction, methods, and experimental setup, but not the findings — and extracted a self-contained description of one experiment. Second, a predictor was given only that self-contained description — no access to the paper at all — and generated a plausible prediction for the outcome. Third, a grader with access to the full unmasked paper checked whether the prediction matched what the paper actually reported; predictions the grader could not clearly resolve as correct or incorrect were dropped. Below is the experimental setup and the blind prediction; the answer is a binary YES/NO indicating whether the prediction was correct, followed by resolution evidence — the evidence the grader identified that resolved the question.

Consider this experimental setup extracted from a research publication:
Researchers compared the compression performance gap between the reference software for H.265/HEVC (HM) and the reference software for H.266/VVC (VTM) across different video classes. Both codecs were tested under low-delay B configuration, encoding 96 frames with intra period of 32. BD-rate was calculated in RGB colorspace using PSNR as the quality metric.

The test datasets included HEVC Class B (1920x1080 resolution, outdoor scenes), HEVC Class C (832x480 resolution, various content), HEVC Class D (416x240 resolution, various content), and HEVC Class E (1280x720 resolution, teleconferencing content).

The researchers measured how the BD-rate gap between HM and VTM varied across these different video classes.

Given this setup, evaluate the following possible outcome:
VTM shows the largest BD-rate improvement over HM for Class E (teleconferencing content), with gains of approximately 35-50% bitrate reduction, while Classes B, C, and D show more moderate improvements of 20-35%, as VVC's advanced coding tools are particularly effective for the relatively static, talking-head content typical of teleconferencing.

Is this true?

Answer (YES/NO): NO